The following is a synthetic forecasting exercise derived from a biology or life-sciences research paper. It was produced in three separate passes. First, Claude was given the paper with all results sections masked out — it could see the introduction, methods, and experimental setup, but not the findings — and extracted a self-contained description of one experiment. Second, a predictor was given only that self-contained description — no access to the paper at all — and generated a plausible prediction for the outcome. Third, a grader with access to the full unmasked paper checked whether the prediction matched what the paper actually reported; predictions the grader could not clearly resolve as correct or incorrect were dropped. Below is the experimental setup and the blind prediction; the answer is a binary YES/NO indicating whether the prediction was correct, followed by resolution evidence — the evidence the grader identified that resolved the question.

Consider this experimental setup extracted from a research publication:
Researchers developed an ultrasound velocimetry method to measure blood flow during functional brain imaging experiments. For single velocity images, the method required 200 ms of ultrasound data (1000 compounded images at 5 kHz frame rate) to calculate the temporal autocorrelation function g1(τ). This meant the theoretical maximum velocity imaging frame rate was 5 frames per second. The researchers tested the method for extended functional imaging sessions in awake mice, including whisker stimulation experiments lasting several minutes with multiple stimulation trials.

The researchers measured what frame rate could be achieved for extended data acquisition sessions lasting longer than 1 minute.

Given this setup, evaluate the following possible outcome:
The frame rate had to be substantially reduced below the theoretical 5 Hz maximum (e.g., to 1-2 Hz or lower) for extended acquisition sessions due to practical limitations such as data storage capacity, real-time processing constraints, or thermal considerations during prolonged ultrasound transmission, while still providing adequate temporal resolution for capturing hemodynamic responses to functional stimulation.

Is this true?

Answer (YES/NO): YES